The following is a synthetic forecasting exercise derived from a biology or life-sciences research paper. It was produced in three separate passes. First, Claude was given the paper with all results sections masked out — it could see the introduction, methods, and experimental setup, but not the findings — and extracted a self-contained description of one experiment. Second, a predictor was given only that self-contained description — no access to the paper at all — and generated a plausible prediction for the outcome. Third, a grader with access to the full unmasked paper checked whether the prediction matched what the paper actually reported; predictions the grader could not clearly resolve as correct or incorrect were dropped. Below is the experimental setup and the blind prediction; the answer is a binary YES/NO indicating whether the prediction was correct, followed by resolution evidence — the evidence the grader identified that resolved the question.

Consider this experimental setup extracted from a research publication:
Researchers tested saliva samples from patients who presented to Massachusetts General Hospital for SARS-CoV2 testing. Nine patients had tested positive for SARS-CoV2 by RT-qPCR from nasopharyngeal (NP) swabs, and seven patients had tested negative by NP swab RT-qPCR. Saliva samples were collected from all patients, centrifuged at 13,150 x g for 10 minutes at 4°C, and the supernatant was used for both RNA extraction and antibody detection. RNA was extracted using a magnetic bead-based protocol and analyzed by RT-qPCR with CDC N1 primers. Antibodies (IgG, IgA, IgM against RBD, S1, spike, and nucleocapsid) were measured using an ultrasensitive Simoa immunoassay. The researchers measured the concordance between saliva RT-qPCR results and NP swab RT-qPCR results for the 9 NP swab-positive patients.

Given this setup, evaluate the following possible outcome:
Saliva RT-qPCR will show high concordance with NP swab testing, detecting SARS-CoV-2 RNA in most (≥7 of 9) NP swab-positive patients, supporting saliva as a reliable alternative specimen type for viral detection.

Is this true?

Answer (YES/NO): NO